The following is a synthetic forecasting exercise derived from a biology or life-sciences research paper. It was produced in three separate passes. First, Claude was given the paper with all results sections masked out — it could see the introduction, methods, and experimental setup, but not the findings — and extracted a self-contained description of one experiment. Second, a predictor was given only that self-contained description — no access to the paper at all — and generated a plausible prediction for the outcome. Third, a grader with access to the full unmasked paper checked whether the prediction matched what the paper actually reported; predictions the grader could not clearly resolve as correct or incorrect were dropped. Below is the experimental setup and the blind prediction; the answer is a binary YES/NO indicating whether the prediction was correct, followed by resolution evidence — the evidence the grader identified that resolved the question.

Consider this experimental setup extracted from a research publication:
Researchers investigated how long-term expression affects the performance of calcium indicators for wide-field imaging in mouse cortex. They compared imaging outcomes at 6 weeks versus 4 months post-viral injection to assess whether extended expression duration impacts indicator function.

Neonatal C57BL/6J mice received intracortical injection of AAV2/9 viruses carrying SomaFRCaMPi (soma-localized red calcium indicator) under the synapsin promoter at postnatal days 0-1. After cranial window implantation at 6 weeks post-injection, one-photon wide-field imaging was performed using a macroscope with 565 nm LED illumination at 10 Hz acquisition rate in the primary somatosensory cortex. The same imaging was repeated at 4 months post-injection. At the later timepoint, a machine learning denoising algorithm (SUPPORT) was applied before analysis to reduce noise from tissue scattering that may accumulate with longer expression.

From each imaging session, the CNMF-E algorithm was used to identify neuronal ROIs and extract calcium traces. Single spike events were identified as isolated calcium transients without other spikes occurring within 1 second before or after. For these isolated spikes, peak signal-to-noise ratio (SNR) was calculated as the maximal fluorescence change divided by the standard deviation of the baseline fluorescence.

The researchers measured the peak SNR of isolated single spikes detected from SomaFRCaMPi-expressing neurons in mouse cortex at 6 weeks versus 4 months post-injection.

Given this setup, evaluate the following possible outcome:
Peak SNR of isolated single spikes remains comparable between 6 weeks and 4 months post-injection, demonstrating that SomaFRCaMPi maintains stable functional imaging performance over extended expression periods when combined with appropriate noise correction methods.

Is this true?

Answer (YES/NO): YES